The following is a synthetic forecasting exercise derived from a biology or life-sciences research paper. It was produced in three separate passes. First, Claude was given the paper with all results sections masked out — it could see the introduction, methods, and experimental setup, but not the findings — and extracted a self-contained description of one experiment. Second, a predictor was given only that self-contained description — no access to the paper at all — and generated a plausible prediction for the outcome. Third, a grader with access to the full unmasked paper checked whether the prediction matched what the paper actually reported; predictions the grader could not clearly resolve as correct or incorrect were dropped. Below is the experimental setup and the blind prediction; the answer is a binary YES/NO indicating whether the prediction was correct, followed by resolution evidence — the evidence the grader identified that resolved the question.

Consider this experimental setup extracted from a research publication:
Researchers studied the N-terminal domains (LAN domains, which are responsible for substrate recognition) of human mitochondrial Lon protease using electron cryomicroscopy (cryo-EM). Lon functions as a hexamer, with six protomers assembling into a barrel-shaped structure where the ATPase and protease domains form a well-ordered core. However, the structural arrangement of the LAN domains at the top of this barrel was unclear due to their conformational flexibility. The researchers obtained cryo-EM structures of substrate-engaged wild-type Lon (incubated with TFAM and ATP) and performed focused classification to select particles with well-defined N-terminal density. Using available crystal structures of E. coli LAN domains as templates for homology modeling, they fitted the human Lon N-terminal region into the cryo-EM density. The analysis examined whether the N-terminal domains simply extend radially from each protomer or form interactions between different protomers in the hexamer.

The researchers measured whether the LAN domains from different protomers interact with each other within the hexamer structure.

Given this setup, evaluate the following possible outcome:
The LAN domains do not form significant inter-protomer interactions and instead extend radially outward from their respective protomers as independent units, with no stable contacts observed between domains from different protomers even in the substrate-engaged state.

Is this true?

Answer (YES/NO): NO